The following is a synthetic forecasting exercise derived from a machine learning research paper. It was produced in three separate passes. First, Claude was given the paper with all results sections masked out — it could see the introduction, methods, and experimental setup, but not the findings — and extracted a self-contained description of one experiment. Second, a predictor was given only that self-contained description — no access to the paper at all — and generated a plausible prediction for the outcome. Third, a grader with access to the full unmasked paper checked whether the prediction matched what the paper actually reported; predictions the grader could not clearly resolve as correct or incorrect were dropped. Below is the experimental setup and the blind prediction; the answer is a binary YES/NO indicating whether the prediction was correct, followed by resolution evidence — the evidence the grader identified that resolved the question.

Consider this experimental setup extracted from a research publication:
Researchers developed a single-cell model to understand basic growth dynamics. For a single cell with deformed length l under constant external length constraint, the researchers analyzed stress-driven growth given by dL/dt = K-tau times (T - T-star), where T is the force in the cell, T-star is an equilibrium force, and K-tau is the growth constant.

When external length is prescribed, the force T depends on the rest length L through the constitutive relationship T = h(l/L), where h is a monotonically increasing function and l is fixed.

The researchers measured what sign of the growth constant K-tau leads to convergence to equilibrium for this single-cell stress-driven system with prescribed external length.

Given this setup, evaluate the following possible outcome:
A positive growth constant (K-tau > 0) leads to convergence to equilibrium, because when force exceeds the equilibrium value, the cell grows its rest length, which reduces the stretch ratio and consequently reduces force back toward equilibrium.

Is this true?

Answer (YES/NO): YES